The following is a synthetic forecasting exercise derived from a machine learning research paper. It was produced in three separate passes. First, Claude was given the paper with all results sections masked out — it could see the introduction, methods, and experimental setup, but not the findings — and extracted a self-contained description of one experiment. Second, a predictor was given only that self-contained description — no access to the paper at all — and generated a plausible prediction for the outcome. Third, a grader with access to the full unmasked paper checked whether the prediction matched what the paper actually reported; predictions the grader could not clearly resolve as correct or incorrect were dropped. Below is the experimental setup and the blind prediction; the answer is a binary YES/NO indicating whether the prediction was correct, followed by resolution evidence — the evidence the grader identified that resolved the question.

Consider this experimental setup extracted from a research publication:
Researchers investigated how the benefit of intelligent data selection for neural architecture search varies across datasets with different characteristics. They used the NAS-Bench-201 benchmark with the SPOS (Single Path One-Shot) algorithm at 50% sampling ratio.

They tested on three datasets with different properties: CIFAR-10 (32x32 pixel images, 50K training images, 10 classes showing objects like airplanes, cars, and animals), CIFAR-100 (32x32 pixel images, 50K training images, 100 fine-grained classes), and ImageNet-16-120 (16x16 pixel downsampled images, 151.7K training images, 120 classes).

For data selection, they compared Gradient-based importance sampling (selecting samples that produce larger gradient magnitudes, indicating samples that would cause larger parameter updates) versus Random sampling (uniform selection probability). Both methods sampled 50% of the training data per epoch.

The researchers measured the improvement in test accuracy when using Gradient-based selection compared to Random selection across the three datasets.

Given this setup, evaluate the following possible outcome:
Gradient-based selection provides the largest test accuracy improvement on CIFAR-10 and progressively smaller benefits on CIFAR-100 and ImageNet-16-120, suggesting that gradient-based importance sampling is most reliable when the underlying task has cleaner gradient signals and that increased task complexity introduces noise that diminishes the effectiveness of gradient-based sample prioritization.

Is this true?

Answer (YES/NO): NO